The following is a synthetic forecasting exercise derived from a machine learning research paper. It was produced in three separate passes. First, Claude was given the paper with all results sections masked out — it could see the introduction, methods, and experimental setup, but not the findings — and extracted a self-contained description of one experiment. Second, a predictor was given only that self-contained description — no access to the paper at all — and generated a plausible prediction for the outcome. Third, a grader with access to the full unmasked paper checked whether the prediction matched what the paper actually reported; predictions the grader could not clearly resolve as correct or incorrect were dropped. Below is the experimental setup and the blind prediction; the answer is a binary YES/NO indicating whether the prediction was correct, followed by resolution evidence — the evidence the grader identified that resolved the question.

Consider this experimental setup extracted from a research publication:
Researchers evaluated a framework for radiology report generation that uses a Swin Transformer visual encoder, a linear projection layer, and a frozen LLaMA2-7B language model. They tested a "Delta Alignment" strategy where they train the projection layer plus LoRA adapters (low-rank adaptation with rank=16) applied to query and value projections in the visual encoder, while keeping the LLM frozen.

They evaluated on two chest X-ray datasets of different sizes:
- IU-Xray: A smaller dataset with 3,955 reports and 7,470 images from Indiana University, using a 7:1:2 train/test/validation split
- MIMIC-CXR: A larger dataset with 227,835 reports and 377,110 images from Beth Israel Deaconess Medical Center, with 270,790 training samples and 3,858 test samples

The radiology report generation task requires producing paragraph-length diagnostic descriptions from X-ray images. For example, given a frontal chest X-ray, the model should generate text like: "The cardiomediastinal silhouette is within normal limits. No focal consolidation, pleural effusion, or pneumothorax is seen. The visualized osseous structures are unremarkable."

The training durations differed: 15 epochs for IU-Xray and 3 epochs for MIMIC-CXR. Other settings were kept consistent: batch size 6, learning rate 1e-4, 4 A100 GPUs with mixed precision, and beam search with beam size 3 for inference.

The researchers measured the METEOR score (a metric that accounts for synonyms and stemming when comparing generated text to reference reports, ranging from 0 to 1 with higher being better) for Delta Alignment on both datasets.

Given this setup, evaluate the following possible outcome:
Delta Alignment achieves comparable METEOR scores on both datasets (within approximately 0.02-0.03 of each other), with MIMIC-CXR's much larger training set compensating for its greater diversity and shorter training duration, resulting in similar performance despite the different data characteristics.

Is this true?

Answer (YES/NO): NO